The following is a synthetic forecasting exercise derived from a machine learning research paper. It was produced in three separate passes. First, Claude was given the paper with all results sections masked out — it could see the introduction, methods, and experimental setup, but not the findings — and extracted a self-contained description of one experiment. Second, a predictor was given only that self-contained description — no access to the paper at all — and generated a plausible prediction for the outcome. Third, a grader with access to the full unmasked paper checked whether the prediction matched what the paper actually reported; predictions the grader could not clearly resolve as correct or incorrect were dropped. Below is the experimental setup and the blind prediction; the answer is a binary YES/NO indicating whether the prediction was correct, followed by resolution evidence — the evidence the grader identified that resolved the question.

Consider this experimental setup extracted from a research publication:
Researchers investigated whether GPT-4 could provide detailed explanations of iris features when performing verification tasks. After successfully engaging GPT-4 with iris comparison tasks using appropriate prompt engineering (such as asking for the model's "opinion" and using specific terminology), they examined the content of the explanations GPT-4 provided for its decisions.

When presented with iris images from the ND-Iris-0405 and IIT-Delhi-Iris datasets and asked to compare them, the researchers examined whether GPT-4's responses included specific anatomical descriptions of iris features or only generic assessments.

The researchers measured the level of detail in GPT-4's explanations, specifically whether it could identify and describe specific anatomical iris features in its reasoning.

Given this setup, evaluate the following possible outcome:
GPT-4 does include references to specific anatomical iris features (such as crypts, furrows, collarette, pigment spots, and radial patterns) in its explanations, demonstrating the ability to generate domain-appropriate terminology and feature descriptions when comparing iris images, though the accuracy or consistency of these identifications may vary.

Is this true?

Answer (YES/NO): YES